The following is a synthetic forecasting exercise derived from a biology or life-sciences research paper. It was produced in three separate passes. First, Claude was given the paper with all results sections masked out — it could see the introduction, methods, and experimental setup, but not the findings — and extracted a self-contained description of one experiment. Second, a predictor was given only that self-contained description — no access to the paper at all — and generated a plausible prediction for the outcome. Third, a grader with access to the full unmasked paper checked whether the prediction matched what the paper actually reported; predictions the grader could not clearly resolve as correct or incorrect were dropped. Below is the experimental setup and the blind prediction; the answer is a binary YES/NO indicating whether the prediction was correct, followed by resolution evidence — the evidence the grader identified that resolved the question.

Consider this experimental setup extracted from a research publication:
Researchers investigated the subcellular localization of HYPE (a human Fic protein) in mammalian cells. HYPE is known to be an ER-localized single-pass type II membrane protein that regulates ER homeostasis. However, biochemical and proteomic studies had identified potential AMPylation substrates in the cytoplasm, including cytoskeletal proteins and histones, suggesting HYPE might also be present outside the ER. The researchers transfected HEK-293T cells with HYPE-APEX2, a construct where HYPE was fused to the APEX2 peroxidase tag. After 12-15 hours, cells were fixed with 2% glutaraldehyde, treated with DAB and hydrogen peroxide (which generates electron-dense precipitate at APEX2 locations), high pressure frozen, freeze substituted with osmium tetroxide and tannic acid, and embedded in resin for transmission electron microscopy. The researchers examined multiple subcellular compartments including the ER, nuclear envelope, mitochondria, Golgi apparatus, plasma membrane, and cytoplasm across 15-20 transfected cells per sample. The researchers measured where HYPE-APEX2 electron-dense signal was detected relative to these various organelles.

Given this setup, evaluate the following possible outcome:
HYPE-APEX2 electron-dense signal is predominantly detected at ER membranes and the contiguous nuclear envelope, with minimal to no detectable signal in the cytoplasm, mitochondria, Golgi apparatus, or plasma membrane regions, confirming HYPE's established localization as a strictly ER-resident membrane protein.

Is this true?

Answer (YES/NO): YES